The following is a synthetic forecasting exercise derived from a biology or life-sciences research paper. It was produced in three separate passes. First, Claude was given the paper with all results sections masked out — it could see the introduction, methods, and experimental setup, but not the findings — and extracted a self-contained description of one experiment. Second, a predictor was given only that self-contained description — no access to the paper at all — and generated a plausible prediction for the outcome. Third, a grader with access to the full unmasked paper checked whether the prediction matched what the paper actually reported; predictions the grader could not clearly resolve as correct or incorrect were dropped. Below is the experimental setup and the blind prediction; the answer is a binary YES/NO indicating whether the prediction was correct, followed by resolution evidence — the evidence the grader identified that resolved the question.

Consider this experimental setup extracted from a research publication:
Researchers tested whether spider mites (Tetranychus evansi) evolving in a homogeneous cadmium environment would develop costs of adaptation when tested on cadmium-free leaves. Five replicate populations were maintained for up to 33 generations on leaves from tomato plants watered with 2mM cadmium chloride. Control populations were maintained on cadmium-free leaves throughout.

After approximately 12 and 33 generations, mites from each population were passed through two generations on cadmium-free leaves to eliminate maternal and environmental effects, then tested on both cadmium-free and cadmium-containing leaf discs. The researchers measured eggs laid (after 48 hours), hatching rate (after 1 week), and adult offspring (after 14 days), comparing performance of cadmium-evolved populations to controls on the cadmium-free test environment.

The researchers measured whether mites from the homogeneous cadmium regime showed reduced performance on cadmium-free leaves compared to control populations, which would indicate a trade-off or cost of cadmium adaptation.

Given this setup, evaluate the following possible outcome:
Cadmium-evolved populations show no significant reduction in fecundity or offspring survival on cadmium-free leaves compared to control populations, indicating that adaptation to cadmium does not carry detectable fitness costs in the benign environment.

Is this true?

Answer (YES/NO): NO